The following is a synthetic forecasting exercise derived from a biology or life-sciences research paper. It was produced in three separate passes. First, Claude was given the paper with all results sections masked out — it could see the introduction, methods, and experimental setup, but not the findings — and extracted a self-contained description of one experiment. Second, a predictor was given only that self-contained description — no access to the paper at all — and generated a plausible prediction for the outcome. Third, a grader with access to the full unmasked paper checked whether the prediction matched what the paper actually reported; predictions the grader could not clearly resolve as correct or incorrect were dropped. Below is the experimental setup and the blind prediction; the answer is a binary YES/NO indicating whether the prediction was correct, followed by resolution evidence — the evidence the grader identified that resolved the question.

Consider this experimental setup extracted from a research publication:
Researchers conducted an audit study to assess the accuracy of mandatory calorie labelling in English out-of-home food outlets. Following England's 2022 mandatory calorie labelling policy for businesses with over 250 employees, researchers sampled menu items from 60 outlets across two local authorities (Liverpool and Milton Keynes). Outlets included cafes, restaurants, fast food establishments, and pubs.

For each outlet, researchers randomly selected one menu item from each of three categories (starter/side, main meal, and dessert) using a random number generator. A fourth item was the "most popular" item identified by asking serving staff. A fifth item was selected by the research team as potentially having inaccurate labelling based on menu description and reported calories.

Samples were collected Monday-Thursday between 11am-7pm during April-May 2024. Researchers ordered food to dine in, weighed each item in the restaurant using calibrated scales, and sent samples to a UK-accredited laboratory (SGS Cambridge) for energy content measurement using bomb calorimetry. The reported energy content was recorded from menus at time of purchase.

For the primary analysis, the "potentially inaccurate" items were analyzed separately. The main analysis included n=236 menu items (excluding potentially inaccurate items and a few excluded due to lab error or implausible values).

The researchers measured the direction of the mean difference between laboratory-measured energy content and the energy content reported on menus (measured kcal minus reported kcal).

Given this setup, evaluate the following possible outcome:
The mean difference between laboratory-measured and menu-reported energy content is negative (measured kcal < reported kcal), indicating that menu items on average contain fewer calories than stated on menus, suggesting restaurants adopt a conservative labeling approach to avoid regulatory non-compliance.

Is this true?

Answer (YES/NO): YES